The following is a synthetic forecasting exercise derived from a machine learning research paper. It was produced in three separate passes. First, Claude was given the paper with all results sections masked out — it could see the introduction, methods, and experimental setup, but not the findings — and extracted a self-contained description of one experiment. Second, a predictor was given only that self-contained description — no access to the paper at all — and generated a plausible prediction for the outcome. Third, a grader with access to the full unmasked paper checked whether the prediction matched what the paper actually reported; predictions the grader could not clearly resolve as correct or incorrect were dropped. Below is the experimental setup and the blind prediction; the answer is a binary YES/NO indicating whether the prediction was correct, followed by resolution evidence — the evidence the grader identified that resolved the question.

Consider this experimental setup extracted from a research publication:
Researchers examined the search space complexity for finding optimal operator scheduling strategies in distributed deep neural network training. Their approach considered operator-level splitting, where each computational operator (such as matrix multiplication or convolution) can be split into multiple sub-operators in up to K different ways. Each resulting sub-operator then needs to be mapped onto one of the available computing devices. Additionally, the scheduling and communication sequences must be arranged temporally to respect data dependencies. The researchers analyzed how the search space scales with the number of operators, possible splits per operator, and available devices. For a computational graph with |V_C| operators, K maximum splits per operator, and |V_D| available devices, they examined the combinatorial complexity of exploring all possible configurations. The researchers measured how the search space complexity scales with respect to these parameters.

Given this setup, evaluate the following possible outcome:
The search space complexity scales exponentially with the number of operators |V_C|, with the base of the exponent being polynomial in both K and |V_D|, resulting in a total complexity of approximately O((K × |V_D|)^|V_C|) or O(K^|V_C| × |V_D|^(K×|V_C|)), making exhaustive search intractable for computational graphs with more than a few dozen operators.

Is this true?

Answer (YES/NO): NO